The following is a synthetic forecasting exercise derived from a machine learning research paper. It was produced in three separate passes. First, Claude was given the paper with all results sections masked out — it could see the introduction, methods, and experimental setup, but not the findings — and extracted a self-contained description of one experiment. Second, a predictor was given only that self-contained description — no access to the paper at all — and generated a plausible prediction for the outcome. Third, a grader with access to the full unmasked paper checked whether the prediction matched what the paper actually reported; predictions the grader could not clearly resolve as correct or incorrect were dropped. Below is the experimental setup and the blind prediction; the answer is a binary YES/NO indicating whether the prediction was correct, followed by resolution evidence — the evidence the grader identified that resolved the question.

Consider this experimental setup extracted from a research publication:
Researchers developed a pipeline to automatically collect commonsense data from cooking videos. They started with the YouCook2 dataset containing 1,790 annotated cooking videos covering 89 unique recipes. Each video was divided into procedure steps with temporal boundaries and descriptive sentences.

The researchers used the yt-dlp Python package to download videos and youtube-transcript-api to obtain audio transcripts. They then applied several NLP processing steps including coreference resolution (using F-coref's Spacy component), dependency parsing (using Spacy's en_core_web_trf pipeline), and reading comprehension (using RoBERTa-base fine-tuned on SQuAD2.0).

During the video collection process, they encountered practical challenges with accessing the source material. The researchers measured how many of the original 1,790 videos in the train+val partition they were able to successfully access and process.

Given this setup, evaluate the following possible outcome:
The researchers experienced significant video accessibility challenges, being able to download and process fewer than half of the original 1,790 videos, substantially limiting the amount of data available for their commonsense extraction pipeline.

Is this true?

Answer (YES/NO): NO